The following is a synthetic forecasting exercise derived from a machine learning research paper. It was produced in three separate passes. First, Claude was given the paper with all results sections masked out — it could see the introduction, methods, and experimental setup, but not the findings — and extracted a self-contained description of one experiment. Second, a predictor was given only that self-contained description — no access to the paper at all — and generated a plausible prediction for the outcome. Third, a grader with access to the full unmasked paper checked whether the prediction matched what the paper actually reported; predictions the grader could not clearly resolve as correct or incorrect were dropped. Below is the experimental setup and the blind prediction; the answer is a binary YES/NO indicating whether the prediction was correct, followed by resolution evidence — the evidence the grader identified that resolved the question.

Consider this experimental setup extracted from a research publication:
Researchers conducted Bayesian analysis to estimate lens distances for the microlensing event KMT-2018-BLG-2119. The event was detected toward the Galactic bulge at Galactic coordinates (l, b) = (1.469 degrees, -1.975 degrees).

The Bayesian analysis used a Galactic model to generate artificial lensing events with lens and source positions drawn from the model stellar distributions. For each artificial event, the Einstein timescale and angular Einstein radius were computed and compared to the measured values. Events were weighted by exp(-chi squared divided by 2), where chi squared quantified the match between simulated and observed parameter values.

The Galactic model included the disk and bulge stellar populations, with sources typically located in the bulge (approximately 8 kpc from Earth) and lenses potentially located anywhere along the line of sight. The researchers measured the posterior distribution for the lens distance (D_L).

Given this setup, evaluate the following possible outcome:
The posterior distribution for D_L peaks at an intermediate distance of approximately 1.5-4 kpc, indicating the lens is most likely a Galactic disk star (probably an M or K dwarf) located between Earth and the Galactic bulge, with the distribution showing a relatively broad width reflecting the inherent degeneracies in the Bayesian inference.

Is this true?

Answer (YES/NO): NO